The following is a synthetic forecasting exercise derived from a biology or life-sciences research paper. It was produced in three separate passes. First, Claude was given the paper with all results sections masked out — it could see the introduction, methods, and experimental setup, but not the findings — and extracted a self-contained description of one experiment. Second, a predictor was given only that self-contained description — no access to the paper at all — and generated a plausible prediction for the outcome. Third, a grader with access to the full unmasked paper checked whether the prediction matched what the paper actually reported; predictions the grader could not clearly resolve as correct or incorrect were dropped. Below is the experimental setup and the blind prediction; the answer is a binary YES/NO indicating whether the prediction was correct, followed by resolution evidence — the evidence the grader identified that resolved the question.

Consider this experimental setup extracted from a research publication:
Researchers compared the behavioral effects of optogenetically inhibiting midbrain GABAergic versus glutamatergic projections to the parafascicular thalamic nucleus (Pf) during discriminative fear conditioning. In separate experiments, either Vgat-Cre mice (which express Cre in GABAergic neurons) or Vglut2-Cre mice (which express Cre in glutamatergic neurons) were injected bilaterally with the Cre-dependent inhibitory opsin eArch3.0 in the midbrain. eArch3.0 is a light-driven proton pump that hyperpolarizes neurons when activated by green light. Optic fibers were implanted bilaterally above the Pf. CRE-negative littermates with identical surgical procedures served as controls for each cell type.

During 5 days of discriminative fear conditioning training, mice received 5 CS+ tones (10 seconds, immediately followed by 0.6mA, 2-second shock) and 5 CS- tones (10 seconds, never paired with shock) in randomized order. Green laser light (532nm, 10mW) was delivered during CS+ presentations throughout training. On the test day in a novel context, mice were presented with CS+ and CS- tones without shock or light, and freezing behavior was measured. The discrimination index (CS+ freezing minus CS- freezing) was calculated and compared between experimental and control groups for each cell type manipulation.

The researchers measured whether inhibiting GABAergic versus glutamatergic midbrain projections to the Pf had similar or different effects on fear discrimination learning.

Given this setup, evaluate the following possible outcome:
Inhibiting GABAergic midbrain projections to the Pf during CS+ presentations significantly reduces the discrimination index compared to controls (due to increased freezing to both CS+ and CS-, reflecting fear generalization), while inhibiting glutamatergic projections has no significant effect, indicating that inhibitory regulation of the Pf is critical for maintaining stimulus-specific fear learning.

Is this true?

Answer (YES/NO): NO